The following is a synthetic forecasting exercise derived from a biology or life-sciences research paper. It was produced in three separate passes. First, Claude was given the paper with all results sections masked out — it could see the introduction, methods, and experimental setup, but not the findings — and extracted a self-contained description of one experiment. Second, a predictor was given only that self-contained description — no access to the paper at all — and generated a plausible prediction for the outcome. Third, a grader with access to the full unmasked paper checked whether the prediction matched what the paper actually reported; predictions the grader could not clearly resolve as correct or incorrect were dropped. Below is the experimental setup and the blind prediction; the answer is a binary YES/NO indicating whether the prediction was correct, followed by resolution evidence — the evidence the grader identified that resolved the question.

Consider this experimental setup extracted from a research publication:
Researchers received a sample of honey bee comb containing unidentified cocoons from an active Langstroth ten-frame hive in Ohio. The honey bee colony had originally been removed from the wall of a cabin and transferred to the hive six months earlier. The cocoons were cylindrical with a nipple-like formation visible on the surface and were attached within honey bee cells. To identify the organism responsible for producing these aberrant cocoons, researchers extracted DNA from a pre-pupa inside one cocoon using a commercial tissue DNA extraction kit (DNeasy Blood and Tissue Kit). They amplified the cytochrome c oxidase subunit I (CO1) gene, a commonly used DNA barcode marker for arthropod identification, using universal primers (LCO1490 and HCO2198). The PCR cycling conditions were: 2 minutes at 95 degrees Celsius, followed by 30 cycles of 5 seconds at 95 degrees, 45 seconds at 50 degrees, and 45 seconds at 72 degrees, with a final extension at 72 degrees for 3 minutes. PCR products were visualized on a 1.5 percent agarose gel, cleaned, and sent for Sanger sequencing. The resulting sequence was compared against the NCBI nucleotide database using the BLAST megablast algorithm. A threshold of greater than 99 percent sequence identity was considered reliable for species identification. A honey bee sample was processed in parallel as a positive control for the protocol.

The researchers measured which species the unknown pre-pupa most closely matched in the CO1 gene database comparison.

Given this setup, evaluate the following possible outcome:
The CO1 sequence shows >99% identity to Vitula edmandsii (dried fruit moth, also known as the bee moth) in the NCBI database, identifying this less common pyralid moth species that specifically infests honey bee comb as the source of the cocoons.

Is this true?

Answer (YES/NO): NO